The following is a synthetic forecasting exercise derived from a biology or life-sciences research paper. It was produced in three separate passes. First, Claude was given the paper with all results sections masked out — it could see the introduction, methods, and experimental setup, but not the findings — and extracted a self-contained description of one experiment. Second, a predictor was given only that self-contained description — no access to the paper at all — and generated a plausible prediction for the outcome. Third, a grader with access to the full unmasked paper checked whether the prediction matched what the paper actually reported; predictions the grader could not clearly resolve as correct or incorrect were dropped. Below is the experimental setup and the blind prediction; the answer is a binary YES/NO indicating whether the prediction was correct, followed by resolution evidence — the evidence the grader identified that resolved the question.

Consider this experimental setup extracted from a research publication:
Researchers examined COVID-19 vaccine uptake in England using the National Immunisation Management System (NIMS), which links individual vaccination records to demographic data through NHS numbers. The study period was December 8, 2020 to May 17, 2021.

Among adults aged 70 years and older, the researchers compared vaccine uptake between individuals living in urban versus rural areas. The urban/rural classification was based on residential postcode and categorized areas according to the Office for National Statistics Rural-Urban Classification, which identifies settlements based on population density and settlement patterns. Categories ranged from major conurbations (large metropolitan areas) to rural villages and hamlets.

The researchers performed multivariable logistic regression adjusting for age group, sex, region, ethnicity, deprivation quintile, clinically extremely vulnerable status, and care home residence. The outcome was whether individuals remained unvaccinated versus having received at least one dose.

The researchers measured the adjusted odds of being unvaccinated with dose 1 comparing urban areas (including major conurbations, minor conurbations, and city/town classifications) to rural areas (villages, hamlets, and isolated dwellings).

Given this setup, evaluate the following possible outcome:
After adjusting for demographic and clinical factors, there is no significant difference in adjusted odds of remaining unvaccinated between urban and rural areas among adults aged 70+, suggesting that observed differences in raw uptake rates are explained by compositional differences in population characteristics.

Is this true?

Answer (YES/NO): NO